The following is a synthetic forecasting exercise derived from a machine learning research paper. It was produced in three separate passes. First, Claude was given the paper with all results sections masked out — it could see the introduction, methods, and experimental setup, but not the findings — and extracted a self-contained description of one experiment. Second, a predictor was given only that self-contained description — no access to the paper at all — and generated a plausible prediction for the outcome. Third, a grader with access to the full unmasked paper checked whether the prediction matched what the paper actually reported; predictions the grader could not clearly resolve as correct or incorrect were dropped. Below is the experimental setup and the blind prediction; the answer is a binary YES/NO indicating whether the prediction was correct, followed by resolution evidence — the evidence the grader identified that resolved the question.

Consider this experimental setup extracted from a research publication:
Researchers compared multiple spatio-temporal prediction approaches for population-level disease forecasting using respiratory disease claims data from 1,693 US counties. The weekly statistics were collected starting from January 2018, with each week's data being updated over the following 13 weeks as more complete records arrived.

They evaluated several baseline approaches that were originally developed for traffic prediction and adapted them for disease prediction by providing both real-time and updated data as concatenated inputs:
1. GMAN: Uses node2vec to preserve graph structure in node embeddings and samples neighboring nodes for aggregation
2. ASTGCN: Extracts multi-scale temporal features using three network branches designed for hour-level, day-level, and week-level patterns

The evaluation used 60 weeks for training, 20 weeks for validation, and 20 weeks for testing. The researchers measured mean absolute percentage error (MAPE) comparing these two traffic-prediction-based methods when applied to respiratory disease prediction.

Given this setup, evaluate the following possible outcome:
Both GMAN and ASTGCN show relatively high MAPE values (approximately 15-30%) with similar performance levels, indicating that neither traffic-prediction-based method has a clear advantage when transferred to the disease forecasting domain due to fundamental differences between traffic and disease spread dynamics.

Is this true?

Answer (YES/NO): NO